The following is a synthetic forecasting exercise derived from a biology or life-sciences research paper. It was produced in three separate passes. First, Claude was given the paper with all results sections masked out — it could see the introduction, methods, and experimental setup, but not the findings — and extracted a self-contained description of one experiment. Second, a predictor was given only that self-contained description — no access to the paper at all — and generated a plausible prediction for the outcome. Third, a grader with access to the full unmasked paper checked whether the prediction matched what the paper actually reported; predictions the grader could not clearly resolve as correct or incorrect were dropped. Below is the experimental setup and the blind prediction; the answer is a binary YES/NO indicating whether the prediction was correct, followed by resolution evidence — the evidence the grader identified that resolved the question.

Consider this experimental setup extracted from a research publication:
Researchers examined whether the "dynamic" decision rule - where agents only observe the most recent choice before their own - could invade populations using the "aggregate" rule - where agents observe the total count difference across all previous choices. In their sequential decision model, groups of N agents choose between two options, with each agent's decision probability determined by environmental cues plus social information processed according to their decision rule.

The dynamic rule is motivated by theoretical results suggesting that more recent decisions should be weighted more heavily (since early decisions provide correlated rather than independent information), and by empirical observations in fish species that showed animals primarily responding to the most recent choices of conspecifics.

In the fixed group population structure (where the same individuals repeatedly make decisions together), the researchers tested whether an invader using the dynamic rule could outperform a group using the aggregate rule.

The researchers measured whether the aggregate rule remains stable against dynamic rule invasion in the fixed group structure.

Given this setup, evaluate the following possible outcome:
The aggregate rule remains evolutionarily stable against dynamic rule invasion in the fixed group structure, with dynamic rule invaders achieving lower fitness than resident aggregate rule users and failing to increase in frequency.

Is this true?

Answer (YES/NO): NO